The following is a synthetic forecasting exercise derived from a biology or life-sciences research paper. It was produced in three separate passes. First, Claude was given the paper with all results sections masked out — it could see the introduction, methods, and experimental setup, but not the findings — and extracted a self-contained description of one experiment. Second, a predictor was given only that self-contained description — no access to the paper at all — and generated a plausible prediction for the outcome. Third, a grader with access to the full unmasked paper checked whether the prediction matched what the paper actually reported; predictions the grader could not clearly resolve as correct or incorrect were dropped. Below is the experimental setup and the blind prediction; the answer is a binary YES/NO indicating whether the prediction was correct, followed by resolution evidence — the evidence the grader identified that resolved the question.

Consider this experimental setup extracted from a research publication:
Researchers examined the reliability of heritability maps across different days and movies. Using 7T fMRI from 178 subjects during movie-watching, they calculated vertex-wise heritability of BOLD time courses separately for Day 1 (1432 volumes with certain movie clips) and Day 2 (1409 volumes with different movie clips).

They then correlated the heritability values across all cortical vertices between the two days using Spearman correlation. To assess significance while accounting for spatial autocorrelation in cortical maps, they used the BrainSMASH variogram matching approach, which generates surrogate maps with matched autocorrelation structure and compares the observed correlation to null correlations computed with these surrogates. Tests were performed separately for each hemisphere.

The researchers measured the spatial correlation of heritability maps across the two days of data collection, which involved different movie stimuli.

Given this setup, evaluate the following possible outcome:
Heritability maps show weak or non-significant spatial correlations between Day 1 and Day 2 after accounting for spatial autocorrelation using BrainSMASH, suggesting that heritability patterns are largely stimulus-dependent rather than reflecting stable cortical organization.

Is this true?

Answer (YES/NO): NO